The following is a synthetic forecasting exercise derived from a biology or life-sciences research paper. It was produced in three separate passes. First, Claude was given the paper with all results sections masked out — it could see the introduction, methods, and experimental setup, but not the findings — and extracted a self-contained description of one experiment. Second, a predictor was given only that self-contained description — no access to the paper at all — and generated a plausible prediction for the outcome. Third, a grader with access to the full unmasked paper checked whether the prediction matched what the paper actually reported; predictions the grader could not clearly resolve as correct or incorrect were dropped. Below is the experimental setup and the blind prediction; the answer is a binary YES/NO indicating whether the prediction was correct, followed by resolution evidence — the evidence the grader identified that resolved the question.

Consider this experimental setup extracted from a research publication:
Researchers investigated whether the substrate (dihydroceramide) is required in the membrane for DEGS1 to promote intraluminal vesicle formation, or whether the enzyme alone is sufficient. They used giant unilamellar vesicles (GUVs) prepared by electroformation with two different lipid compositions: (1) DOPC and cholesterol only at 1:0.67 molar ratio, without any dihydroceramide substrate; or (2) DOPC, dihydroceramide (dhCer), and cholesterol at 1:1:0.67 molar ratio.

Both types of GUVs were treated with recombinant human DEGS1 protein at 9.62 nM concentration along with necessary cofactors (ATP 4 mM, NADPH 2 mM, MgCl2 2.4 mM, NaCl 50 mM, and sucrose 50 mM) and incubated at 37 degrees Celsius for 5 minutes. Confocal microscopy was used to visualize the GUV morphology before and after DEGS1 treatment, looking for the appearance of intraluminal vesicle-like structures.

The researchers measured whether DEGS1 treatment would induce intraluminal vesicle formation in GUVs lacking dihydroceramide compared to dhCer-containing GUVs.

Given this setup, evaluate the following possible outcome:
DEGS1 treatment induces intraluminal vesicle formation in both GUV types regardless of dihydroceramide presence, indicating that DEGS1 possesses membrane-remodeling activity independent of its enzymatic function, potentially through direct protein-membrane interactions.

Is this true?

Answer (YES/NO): NO